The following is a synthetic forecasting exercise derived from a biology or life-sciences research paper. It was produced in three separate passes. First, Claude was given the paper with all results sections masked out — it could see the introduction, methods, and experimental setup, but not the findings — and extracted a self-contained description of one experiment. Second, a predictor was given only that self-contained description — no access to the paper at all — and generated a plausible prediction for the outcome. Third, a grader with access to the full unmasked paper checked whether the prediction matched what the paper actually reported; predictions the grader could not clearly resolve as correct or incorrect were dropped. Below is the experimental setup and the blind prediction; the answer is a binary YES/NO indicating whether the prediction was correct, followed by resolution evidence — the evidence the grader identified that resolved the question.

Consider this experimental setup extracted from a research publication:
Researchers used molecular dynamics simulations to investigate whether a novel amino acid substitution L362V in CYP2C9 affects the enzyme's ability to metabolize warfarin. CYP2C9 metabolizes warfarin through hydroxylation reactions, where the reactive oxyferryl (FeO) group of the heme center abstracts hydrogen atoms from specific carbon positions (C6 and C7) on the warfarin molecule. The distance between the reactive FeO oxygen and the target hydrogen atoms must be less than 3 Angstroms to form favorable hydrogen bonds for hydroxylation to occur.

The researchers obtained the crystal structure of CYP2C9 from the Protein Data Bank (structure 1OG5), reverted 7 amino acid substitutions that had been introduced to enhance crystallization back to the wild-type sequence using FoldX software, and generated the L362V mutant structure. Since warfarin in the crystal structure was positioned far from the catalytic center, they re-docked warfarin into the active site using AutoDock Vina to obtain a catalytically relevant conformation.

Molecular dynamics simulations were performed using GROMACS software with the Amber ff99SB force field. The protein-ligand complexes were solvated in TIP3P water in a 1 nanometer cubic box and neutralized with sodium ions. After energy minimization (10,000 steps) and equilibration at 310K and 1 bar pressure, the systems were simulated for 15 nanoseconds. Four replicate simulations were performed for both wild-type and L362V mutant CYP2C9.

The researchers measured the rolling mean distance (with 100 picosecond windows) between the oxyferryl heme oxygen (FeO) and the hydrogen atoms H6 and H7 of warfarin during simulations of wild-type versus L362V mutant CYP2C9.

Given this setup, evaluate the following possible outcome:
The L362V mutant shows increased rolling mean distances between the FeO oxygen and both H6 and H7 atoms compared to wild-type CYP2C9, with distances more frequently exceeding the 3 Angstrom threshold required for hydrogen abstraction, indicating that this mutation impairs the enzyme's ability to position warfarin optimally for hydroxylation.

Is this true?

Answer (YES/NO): YES